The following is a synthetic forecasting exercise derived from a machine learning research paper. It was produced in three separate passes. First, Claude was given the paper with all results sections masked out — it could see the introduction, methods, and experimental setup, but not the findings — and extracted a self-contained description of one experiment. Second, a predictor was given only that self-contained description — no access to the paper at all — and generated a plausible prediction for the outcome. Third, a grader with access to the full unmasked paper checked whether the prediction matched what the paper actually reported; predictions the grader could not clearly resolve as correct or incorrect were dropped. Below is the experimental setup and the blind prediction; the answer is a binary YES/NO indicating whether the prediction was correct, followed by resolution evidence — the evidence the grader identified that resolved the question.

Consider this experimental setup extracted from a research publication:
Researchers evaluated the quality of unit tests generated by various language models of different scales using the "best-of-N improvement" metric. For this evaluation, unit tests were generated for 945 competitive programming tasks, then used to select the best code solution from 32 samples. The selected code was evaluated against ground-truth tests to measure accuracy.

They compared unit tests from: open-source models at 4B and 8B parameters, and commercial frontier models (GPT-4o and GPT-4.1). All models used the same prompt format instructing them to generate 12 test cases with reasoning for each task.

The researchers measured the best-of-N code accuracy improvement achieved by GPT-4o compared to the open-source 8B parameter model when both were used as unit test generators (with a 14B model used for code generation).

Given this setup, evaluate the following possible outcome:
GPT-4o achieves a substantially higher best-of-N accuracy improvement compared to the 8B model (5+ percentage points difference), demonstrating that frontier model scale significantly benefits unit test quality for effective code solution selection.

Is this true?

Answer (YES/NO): NO